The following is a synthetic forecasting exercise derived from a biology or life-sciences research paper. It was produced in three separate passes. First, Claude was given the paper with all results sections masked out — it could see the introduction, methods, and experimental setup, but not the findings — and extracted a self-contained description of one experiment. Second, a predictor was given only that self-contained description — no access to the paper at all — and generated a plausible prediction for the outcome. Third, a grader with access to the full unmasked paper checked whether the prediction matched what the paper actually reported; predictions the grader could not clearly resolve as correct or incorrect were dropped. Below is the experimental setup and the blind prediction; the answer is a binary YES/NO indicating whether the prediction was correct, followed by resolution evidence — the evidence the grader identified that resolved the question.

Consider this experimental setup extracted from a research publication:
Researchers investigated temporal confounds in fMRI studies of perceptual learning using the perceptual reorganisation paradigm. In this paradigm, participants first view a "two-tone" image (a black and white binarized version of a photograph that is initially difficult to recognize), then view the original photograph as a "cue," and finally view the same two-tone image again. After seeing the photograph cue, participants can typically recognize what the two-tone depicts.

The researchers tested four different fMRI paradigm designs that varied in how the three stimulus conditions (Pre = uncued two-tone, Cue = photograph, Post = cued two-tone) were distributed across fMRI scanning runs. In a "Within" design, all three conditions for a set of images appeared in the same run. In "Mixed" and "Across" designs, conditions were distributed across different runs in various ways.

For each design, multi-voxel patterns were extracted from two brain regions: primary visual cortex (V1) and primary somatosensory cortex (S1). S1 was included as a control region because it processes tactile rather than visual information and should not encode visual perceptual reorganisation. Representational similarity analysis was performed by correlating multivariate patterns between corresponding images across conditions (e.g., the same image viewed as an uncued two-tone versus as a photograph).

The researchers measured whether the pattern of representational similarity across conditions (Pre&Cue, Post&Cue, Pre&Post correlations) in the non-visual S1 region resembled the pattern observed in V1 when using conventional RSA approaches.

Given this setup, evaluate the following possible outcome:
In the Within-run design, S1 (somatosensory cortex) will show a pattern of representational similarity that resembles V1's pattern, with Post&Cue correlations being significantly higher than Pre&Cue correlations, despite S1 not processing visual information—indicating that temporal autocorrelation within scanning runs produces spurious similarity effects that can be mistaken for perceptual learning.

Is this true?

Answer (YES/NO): YES